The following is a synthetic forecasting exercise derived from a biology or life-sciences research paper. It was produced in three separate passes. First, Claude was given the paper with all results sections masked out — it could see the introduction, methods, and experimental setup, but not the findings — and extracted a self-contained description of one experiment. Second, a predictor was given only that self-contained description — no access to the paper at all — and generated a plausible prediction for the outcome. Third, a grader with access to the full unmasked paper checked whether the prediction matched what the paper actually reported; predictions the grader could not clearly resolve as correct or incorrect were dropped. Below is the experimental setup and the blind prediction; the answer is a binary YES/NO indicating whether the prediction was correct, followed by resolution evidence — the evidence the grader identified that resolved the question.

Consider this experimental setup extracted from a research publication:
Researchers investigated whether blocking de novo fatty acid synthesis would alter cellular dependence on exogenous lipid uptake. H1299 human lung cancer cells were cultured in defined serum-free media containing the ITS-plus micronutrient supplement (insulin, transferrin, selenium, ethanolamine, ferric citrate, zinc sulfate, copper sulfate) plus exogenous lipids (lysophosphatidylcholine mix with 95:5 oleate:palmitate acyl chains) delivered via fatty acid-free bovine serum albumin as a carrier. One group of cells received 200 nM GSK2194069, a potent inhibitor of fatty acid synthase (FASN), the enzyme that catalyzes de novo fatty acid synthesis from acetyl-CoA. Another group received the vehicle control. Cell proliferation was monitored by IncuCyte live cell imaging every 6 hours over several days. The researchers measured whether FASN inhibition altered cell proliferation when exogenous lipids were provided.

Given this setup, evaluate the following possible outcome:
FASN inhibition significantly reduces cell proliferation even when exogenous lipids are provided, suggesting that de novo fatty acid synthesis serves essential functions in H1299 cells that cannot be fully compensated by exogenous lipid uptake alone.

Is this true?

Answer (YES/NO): NO